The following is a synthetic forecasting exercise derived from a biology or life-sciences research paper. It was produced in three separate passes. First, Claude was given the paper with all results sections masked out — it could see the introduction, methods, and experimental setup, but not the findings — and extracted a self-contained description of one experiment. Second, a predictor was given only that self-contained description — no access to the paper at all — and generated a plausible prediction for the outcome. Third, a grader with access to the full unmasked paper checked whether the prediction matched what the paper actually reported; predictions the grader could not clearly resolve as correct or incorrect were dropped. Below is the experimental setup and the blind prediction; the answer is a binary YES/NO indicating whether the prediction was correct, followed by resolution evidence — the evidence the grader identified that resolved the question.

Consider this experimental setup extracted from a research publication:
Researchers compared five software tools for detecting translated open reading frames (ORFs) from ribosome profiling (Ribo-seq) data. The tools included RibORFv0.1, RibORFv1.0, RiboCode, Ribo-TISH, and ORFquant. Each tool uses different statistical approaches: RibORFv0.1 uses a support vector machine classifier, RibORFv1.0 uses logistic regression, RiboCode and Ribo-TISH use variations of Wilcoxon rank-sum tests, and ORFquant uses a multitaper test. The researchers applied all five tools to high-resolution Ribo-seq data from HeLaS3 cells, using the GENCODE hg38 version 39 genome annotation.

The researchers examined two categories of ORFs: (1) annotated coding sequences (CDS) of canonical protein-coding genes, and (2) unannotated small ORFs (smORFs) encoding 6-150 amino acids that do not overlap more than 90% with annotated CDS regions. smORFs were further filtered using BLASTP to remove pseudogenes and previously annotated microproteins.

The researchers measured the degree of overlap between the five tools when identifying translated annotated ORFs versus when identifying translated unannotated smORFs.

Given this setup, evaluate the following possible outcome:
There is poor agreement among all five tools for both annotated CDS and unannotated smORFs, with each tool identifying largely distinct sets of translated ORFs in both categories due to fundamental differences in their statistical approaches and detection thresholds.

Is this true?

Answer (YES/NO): NO